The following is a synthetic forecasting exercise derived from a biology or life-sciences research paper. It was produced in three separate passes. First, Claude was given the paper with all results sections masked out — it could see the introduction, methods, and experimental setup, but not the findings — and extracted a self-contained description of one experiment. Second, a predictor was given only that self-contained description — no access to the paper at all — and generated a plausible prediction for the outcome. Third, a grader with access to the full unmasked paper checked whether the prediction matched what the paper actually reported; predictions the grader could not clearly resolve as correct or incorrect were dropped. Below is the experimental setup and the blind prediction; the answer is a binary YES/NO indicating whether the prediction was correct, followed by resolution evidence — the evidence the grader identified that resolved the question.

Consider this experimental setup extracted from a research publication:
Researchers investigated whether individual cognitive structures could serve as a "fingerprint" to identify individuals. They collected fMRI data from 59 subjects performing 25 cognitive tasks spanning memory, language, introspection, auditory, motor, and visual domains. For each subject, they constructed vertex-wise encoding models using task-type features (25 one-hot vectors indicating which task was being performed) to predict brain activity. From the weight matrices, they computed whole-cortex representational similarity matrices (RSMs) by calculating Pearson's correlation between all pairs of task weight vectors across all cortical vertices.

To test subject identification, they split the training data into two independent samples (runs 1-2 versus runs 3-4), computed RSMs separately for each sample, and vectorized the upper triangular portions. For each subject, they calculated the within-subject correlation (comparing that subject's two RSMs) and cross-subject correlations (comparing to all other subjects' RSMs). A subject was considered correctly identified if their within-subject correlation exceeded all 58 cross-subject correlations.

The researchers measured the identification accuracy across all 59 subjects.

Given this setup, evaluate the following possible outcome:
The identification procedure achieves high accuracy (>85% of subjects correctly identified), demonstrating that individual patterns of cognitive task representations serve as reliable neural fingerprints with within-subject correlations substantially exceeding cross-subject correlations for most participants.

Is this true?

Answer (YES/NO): YES